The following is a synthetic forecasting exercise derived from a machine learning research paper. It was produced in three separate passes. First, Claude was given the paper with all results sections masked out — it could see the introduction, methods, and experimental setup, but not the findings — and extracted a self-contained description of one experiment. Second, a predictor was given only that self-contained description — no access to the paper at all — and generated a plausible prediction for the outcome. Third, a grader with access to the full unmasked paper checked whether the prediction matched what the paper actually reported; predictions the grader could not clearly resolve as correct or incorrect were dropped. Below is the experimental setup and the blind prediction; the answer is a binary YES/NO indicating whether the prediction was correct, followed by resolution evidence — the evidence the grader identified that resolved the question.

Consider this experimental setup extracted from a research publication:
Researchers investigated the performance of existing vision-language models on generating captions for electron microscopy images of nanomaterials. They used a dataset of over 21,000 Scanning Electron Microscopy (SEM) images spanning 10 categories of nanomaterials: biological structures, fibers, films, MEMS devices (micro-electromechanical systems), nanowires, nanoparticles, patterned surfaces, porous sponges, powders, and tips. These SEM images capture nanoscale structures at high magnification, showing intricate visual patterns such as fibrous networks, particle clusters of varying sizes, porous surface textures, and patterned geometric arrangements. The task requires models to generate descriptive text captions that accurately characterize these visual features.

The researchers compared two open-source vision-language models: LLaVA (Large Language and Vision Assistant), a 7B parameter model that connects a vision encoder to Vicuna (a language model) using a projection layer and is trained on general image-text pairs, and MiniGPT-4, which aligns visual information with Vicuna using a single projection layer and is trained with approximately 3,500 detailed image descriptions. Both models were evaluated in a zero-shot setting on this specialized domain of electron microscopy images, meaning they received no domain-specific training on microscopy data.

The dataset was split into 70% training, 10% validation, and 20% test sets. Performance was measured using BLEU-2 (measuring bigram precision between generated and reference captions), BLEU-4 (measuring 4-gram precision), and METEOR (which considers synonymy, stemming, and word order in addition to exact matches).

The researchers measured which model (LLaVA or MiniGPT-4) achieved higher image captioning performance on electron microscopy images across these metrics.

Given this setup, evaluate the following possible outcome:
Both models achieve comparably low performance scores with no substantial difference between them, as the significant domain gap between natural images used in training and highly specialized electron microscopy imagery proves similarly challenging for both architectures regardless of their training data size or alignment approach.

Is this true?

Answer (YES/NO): NO